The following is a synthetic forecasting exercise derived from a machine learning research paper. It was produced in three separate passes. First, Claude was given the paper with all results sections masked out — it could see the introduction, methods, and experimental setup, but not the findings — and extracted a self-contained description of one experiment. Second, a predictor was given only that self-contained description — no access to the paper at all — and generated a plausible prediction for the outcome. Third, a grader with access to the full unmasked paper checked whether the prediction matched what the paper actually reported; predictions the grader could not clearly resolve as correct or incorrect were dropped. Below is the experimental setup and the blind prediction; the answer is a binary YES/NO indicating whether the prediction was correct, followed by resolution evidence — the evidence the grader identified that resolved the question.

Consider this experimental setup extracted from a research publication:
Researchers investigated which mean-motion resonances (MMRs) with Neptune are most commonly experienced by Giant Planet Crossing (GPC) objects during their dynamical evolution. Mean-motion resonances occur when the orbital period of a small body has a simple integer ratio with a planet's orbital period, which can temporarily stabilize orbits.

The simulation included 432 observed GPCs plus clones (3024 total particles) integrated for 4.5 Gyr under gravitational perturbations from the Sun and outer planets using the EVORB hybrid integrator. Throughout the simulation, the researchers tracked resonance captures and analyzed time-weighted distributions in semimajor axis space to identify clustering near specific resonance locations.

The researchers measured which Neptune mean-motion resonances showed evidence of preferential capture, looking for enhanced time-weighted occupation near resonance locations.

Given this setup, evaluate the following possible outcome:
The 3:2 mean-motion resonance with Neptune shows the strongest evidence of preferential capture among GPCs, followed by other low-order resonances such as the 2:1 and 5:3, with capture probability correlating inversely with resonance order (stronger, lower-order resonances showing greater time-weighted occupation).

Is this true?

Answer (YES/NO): NO